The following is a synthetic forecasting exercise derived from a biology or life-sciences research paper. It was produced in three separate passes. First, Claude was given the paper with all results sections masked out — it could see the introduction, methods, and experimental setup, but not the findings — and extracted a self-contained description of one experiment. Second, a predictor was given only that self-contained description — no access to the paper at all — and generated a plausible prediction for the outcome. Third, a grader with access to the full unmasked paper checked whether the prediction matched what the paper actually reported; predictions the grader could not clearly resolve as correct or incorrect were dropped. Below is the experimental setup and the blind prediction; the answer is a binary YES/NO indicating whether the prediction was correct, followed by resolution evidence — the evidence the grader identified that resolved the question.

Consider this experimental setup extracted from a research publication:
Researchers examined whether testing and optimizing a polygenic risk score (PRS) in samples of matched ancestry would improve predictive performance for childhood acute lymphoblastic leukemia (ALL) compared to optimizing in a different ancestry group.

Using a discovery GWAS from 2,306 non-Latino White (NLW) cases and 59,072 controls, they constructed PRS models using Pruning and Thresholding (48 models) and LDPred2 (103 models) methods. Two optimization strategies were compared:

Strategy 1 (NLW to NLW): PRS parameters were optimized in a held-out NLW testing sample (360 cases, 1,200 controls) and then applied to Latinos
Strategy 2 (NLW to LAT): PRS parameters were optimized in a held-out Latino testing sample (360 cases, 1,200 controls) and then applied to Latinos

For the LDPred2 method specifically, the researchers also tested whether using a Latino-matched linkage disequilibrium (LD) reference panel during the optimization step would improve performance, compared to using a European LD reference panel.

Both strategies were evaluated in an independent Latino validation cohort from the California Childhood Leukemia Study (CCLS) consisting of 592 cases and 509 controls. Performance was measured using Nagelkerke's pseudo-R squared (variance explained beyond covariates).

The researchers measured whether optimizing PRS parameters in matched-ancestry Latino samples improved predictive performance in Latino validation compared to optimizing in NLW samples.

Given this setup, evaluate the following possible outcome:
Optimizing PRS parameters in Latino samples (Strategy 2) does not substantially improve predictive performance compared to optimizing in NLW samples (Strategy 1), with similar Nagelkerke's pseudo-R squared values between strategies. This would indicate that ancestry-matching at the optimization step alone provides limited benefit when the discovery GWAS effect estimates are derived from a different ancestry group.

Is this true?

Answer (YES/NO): YES